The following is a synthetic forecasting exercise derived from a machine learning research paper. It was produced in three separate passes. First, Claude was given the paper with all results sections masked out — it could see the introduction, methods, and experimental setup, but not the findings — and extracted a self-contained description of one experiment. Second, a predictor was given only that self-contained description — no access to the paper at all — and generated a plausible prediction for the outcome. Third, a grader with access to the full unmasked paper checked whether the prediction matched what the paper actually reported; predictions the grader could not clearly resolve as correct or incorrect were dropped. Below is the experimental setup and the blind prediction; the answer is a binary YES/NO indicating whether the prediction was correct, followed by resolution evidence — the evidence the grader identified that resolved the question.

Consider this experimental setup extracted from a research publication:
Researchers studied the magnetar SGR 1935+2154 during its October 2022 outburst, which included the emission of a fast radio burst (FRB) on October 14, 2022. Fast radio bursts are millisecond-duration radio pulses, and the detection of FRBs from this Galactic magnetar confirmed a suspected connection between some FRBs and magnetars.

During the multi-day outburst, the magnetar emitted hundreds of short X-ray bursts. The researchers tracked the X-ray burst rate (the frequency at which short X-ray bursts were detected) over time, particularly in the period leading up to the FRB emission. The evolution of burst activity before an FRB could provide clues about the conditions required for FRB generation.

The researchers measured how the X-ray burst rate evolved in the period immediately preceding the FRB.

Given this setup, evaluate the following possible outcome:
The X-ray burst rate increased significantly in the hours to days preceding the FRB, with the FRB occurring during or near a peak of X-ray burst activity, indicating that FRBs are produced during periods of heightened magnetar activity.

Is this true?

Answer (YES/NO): NO